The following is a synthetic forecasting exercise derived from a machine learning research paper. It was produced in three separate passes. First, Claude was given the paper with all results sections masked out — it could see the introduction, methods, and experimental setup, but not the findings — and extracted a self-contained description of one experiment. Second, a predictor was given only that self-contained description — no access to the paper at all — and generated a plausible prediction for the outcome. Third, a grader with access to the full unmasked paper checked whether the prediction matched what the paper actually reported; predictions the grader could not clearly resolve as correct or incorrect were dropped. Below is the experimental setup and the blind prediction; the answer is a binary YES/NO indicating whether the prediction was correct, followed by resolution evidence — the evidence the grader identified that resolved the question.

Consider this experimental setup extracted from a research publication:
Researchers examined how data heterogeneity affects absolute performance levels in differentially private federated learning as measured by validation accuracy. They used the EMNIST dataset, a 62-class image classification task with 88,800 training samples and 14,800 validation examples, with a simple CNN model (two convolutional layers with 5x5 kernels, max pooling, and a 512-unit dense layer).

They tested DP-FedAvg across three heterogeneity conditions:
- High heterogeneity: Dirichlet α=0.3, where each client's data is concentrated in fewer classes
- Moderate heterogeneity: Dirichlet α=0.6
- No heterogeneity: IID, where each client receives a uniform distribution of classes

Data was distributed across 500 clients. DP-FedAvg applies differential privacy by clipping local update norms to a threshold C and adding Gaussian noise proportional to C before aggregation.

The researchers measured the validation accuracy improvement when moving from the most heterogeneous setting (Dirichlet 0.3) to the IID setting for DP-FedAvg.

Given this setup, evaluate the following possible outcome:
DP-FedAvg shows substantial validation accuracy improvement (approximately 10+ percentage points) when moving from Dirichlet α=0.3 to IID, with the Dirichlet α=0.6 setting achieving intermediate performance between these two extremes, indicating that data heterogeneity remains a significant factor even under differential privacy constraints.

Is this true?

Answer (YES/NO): NO